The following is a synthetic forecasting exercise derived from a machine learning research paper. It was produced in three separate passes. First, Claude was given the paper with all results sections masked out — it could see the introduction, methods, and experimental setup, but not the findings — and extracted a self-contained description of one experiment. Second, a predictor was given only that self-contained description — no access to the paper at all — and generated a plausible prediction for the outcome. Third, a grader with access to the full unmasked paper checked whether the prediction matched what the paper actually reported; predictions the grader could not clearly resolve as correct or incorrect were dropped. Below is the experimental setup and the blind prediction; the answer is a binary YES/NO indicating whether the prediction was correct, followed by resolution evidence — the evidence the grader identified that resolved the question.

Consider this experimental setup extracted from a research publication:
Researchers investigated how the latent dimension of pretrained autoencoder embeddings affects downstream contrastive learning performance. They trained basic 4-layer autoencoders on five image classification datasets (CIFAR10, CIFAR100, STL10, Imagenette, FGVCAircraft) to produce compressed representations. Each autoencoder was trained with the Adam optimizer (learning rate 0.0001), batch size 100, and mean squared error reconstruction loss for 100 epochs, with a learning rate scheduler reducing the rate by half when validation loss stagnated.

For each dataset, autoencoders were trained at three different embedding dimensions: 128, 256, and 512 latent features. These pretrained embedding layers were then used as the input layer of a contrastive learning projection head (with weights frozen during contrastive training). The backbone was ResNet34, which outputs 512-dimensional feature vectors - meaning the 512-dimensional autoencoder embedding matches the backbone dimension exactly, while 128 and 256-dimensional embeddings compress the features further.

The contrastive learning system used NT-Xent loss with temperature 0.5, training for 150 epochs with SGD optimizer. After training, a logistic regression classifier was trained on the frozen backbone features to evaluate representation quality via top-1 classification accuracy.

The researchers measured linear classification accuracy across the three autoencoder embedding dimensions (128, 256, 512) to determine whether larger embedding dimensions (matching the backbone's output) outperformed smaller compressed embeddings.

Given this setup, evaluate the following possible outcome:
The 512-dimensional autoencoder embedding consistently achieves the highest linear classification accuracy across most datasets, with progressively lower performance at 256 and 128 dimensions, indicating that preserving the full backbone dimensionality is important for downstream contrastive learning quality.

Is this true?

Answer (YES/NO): NO